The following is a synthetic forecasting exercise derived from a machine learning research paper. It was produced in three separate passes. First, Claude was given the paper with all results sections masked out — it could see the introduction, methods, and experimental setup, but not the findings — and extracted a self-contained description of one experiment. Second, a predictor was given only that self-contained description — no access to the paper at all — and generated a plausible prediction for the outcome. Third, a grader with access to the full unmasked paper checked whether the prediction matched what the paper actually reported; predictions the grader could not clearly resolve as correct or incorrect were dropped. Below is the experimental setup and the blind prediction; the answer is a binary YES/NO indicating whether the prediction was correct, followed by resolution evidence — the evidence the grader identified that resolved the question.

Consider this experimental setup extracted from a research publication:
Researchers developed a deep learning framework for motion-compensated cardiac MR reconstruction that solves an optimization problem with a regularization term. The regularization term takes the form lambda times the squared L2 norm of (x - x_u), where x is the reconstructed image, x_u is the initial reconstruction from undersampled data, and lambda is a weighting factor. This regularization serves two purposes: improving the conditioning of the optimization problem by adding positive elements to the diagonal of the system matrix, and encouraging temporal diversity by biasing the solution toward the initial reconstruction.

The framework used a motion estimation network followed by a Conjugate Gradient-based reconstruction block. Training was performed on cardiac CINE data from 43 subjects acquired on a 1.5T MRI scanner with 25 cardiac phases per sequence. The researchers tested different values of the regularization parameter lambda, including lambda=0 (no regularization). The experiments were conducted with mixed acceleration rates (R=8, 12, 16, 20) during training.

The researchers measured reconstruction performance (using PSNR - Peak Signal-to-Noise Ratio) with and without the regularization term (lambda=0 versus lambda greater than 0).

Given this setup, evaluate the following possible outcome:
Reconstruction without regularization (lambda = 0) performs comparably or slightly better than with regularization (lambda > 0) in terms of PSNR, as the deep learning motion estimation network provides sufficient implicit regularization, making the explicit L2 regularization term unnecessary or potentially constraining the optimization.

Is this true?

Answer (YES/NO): YES